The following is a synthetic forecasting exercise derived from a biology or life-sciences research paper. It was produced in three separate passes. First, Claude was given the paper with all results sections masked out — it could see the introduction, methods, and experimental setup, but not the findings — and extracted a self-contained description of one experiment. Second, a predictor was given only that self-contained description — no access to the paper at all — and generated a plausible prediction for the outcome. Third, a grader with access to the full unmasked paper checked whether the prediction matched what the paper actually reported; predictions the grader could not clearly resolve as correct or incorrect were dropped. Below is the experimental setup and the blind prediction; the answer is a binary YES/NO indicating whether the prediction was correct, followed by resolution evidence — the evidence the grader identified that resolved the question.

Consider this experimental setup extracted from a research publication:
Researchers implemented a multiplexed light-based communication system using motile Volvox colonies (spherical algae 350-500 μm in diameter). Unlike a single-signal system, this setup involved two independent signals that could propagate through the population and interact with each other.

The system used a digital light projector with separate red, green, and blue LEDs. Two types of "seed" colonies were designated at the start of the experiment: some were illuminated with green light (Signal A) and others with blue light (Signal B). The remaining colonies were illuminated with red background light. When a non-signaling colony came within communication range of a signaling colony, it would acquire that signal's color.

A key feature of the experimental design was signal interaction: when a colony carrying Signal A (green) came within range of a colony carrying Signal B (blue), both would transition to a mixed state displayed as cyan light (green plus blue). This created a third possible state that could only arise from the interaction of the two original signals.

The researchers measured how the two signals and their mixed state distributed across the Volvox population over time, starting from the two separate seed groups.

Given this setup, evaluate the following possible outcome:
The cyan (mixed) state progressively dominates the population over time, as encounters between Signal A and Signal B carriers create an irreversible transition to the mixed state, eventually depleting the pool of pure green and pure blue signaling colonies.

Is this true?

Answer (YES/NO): YES